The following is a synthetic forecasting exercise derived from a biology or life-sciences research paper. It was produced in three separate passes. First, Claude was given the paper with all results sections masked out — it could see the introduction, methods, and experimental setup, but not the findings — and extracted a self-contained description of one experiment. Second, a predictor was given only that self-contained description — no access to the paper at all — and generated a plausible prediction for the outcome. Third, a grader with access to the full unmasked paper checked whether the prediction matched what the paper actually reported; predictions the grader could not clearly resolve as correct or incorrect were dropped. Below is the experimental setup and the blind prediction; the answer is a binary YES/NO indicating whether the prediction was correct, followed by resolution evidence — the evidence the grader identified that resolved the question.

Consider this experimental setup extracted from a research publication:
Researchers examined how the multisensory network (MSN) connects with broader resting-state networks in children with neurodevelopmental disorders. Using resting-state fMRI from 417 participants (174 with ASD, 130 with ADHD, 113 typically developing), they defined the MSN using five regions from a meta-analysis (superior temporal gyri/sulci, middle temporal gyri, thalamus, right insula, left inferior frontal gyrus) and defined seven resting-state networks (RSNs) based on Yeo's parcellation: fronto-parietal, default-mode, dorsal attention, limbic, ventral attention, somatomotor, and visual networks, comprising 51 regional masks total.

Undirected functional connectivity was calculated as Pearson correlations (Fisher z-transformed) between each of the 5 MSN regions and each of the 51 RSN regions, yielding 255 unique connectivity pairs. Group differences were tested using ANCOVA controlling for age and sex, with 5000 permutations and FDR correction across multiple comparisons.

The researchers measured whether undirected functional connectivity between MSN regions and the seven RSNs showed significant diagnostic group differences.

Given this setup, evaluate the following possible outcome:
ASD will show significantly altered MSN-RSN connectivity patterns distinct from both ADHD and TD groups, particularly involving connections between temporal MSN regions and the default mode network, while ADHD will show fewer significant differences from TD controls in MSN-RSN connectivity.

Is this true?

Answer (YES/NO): NO